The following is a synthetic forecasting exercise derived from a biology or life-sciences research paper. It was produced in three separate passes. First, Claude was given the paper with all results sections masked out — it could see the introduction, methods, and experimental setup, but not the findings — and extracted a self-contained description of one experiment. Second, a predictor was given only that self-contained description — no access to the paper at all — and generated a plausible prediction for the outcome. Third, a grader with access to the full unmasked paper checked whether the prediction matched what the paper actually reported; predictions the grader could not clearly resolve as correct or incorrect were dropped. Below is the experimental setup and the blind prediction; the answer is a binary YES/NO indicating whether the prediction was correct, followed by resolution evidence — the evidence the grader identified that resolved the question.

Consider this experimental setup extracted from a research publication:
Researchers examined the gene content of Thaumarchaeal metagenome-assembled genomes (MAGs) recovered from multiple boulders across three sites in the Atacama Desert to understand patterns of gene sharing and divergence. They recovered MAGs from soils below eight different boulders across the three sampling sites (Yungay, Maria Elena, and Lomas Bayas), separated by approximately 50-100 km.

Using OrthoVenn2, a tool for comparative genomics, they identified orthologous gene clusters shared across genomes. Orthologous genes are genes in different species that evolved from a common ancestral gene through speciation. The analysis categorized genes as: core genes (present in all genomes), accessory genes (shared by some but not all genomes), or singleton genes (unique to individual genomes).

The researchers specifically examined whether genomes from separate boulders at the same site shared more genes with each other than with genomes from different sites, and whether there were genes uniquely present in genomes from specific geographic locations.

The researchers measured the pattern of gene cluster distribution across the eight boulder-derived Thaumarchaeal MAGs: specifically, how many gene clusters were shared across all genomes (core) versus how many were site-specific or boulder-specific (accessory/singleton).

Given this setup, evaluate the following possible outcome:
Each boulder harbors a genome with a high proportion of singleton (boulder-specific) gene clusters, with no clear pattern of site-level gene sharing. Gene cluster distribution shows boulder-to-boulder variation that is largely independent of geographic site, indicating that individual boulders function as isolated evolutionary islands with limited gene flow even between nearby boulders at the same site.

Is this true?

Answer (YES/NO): NO